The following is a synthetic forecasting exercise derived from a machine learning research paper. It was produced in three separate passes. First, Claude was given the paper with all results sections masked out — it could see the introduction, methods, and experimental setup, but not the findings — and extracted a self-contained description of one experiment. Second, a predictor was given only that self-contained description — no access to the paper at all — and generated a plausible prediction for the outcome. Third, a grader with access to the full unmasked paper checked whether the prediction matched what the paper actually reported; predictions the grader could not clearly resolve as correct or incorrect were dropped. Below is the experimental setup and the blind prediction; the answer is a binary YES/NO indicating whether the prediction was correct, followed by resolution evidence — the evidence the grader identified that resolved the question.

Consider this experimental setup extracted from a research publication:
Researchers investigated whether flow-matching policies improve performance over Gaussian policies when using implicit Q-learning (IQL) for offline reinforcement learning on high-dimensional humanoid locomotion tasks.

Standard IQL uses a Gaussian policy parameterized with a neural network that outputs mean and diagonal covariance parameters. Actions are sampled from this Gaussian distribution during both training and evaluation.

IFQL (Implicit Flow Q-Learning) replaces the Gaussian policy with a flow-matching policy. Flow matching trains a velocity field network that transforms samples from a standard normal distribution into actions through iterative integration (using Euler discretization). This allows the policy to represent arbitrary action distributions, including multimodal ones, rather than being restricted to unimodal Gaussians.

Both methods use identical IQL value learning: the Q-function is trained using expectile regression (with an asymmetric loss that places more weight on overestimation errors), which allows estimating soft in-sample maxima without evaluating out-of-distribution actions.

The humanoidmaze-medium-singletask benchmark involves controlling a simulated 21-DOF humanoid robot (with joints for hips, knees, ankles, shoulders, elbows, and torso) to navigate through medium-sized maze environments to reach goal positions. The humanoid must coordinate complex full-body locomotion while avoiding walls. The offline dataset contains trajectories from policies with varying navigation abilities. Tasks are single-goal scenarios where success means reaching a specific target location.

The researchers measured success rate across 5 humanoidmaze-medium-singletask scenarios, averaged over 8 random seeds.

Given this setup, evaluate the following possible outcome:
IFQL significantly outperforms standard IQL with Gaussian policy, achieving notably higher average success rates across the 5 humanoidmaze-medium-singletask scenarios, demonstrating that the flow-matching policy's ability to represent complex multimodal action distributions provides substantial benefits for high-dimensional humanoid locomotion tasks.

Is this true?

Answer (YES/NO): YES